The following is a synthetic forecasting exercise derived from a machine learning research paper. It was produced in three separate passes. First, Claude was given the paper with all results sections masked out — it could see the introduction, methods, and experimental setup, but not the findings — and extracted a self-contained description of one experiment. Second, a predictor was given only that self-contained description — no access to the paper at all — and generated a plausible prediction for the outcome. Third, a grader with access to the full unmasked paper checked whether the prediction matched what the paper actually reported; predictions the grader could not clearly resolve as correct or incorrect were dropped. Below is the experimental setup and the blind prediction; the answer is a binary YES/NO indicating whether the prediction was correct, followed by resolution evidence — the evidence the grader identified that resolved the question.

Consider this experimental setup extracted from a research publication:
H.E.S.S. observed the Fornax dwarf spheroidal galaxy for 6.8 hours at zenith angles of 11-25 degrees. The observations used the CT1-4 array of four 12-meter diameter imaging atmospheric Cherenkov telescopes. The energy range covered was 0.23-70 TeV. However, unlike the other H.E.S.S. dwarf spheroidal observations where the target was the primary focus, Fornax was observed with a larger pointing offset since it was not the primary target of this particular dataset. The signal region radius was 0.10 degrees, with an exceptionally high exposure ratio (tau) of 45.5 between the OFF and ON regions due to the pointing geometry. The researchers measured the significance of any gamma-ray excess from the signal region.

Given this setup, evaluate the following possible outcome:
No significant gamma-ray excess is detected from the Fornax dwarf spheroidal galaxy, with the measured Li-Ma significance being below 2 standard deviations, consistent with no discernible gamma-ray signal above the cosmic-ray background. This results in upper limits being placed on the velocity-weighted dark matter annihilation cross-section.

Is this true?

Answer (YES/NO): YES